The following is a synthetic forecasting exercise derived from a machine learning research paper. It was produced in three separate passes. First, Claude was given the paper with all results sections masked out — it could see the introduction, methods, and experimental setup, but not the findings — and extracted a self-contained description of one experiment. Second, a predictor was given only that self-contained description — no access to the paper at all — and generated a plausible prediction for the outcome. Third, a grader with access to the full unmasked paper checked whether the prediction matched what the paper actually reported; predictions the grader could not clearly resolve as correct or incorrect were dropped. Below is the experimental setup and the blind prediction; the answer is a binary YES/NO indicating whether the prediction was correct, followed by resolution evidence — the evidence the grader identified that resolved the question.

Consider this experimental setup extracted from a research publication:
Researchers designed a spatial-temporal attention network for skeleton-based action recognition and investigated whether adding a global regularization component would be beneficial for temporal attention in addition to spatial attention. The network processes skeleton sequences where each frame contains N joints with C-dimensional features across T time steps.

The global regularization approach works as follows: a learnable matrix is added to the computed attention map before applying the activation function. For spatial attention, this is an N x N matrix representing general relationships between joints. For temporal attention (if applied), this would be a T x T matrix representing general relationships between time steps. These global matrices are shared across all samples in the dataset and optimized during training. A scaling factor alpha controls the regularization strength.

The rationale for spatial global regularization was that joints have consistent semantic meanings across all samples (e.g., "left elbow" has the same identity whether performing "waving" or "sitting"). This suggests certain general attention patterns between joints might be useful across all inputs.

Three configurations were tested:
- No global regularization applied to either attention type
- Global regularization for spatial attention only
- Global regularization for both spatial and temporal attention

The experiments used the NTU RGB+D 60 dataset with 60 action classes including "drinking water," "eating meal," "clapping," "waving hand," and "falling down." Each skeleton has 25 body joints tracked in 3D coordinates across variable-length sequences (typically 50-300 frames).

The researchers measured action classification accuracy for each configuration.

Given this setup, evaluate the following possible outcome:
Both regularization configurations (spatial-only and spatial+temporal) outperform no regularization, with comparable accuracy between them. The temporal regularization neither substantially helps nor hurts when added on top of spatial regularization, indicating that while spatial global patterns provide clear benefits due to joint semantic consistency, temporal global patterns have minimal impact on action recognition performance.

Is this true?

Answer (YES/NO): NO